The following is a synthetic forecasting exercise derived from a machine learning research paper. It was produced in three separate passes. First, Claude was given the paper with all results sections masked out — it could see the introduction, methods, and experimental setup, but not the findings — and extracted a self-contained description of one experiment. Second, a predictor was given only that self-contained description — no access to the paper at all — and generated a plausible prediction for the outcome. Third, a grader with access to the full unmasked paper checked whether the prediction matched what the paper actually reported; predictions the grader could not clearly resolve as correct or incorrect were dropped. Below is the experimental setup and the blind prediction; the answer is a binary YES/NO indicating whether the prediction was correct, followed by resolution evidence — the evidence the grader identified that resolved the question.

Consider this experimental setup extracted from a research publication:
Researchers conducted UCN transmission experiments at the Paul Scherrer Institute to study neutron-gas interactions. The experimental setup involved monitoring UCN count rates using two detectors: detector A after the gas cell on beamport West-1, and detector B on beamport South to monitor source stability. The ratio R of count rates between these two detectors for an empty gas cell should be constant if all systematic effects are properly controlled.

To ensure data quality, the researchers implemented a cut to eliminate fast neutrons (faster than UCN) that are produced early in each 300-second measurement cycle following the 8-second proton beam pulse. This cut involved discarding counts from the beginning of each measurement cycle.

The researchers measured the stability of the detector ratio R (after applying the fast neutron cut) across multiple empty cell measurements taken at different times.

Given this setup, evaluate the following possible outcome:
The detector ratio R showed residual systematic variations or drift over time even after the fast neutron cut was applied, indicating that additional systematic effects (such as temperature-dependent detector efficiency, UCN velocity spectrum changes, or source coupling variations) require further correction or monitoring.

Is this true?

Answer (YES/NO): NO